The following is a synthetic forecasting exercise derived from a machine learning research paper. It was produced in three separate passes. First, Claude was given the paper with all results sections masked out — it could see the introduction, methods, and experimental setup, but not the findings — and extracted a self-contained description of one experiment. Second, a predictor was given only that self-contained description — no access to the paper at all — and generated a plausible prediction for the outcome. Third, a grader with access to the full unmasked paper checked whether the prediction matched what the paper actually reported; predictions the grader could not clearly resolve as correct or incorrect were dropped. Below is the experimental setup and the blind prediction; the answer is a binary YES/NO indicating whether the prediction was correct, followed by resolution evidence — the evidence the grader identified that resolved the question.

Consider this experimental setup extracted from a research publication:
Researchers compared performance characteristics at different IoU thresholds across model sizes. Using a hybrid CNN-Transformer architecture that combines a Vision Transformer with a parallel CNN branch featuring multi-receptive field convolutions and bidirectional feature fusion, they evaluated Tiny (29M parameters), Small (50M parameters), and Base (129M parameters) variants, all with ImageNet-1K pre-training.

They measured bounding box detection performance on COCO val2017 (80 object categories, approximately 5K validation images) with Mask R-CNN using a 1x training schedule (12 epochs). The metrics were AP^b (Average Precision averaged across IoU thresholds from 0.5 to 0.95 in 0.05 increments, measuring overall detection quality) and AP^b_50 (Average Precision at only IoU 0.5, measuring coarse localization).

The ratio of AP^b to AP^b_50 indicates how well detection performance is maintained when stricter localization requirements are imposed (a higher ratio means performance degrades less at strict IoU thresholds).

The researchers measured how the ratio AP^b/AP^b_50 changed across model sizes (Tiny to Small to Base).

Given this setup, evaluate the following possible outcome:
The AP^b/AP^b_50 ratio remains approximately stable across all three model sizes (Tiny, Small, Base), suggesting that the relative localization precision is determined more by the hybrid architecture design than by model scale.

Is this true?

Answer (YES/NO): NO